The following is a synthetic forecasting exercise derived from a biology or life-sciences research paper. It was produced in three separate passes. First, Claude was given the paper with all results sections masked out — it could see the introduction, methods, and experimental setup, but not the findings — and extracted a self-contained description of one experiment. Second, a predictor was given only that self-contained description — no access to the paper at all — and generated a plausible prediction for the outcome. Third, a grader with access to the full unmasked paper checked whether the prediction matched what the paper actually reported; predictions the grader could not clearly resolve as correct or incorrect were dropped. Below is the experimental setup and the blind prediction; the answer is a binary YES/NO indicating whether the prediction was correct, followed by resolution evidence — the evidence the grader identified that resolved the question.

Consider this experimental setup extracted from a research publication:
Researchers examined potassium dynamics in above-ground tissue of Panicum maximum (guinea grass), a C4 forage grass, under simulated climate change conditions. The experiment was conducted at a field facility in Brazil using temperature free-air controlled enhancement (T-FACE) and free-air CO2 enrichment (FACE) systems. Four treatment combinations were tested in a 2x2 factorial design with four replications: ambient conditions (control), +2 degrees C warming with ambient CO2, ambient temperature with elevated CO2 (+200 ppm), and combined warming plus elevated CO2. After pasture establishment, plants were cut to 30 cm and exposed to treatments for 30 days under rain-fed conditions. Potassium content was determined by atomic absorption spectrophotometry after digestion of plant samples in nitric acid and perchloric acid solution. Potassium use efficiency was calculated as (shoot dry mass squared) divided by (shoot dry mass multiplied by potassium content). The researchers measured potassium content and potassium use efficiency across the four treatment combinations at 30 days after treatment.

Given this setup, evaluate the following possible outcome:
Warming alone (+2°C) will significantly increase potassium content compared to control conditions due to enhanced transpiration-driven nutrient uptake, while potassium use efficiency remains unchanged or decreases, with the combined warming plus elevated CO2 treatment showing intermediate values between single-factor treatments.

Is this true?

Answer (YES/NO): NO